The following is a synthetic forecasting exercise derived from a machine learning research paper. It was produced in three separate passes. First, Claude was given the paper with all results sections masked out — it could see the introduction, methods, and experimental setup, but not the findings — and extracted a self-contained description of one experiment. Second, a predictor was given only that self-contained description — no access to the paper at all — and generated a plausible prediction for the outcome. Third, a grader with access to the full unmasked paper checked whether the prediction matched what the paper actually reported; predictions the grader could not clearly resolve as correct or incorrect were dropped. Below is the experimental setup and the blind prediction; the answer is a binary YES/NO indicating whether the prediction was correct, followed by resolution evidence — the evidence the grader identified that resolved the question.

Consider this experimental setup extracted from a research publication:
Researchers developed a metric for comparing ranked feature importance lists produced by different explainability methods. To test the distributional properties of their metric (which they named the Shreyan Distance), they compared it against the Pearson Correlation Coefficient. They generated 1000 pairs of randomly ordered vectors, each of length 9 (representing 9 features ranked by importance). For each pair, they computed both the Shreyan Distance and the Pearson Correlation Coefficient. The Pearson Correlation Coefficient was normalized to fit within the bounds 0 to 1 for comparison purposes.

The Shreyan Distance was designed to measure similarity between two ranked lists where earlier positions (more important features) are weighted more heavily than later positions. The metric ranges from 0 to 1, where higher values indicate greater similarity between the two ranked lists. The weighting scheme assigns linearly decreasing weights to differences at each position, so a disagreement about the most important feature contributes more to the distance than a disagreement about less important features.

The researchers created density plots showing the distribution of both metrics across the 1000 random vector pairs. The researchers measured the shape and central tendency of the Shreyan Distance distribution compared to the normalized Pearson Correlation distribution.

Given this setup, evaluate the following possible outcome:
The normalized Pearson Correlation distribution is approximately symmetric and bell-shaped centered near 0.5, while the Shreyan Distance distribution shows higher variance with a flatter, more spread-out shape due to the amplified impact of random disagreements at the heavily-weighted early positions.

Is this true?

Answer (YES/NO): NO